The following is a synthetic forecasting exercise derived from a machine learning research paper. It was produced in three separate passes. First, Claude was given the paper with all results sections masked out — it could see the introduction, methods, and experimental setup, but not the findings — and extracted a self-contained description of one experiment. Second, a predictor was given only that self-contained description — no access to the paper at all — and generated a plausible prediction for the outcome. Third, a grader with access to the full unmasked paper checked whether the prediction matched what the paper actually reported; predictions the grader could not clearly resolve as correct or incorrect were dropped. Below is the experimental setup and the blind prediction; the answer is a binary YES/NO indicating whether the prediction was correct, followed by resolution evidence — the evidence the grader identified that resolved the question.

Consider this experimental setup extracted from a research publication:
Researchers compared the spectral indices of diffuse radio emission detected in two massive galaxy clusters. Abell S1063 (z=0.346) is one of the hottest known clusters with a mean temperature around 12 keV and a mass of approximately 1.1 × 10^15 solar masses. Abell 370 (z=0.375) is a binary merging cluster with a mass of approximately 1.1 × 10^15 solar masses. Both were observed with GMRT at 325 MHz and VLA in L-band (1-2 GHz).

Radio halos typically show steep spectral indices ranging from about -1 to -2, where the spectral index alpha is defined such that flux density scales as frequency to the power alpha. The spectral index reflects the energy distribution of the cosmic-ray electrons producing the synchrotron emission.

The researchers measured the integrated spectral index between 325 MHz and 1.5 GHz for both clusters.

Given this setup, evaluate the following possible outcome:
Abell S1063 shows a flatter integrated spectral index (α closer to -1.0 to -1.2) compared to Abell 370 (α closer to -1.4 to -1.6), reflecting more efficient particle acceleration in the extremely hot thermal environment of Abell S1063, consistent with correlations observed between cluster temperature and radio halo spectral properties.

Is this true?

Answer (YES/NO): NO